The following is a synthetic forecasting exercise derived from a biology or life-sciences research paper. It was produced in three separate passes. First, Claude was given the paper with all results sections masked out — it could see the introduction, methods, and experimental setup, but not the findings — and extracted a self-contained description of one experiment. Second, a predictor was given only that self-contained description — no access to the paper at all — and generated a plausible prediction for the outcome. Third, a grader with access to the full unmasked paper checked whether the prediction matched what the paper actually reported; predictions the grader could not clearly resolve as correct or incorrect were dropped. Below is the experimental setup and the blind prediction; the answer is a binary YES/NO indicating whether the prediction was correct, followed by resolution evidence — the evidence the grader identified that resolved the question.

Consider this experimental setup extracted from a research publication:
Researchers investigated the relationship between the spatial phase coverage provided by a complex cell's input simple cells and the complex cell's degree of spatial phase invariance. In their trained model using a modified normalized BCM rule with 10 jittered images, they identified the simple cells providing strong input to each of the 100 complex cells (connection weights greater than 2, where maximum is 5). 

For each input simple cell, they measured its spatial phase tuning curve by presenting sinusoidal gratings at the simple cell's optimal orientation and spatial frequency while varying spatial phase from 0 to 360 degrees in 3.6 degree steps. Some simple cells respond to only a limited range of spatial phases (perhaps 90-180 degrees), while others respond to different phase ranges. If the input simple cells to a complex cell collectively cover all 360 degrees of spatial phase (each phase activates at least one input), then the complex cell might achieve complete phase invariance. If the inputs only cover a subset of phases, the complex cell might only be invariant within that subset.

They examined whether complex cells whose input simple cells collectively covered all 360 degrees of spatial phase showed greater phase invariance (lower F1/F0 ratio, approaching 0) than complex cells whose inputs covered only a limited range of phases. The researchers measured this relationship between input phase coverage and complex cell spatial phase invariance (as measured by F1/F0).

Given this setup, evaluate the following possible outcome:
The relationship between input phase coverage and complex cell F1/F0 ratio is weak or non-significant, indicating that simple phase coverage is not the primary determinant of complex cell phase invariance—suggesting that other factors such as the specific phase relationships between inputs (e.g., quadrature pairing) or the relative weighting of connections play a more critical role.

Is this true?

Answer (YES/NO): NO